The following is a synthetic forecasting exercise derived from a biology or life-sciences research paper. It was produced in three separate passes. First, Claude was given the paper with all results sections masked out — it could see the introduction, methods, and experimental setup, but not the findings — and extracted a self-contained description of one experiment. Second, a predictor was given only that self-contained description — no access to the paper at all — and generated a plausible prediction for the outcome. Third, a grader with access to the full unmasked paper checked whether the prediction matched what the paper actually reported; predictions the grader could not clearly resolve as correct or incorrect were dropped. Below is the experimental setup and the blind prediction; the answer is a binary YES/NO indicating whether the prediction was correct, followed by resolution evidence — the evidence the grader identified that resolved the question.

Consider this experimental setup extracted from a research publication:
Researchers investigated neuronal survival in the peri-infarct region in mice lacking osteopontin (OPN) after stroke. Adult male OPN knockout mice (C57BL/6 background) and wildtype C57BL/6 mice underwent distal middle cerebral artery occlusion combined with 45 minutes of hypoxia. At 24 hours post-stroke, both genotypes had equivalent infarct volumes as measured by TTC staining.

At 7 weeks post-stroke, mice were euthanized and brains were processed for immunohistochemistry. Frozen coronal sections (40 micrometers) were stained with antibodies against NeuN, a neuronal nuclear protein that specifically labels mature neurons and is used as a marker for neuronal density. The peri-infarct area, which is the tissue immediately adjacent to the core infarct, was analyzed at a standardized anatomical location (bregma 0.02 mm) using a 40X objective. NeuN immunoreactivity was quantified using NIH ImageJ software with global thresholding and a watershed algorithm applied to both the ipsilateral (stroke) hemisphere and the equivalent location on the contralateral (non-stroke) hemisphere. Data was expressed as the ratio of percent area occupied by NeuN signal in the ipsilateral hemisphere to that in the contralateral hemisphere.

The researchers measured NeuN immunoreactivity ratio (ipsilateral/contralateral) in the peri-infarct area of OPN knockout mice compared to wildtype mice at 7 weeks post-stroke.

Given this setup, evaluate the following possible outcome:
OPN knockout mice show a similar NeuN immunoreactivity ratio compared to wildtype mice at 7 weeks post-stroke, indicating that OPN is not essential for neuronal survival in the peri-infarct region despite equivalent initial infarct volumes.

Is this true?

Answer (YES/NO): NO